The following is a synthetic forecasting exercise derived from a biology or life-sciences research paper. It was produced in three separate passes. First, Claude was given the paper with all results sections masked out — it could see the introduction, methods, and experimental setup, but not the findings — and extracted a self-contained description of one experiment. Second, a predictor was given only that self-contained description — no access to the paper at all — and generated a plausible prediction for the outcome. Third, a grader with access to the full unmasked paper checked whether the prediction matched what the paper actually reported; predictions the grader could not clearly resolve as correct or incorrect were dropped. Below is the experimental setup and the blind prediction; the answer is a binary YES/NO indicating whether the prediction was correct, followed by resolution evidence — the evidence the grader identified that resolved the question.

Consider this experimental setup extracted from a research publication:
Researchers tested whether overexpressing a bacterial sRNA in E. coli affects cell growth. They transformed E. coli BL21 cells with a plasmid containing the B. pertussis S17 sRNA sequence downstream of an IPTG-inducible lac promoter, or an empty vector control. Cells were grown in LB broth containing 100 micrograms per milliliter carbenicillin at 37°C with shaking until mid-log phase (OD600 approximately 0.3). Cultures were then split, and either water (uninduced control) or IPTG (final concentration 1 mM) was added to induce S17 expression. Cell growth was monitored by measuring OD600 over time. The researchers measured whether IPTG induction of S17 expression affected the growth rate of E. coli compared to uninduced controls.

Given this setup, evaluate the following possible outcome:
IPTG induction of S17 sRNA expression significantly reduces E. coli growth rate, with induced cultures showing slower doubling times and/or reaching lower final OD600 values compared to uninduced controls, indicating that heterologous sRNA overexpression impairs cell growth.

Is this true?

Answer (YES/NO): NO